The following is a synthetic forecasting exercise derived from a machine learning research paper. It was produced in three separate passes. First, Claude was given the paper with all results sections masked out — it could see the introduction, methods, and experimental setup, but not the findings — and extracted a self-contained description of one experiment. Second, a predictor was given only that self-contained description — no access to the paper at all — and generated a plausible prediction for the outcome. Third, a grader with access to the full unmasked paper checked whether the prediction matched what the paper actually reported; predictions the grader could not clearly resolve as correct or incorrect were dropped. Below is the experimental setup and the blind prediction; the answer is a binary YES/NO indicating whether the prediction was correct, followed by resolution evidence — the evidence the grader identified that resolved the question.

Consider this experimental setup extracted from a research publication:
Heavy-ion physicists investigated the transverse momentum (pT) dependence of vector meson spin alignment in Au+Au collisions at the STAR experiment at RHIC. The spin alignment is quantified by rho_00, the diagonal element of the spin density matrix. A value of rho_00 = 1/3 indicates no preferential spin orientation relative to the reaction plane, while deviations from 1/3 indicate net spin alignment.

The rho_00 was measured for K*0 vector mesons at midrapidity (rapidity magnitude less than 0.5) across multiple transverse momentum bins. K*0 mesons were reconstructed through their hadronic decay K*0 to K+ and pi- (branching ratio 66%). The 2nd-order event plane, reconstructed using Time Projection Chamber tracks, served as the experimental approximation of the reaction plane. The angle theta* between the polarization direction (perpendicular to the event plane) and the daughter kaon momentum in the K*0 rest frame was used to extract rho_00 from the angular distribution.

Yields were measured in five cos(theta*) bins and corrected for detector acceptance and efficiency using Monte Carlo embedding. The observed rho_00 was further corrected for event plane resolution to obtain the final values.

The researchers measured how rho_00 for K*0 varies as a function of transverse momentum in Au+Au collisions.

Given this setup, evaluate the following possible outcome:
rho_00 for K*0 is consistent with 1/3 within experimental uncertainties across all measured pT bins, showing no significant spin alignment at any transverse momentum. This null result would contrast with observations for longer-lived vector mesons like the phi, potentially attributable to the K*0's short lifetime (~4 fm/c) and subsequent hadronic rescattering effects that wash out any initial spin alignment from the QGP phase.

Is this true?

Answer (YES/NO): NO